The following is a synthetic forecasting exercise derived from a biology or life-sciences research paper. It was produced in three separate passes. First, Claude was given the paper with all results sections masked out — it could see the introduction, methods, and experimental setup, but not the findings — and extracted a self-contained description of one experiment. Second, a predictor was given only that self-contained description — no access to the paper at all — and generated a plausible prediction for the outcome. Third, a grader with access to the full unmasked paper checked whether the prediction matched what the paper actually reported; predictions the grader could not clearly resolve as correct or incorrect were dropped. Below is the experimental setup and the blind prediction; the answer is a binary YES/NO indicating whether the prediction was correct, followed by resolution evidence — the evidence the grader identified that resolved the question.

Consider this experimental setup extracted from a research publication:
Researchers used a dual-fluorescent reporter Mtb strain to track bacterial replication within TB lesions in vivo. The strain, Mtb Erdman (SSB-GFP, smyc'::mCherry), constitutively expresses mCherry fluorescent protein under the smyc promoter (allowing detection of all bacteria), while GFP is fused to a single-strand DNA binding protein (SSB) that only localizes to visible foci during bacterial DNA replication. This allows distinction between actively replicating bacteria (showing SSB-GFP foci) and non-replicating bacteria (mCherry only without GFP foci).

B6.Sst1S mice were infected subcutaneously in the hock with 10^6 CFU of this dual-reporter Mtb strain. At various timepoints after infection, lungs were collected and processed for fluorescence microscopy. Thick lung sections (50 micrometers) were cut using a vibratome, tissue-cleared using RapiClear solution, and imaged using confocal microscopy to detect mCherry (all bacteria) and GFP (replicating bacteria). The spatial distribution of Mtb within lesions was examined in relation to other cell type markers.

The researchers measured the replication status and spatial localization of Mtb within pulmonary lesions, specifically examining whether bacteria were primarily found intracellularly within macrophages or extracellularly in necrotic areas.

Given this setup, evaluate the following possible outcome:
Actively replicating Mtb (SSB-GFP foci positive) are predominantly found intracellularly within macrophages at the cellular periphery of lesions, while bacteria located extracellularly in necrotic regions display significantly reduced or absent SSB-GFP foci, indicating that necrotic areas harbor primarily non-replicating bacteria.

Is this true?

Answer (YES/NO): NO